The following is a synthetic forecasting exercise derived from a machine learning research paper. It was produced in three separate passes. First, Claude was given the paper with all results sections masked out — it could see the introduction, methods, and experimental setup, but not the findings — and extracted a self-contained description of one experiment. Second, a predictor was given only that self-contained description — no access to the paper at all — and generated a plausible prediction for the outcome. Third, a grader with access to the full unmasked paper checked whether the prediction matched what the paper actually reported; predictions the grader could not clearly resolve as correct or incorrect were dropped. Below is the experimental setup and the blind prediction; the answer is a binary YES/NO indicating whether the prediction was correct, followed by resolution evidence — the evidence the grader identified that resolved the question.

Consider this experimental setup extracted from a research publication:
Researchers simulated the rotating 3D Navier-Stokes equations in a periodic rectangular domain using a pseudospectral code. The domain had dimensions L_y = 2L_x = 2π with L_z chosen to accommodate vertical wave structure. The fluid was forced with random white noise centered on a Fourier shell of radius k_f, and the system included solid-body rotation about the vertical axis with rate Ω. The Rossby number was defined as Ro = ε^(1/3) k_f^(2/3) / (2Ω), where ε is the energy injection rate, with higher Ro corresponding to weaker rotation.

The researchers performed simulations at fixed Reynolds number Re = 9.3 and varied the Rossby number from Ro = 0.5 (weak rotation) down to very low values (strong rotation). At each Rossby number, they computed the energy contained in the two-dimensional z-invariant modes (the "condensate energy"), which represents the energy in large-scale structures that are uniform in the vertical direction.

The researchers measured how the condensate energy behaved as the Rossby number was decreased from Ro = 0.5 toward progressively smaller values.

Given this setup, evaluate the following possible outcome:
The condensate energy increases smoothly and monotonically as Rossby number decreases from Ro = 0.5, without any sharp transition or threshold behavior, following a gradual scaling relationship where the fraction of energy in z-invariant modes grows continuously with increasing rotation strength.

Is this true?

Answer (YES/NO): NO